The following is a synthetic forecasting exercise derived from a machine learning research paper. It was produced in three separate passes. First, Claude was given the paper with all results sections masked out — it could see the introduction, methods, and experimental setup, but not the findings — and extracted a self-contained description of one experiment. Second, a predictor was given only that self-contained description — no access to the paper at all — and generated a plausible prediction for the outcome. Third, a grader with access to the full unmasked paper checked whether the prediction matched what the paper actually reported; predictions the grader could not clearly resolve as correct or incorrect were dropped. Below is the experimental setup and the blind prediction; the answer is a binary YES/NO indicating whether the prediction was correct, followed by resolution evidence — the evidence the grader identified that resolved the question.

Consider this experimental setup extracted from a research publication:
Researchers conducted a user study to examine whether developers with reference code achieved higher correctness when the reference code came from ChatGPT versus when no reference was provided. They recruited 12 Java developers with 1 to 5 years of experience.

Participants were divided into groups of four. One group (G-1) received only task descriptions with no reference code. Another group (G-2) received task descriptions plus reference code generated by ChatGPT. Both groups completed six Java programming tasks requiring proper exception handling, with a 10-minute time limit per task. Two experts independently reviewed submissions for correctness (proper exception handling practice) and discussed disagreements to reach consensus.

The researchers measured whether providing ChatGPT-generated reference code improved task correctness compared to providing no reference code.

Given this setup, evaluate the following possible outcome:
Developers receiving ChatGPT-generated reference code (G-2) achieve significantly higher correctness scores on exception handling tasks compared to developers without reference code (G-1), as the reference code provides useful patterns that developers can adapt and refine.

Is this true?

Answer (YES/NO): YES